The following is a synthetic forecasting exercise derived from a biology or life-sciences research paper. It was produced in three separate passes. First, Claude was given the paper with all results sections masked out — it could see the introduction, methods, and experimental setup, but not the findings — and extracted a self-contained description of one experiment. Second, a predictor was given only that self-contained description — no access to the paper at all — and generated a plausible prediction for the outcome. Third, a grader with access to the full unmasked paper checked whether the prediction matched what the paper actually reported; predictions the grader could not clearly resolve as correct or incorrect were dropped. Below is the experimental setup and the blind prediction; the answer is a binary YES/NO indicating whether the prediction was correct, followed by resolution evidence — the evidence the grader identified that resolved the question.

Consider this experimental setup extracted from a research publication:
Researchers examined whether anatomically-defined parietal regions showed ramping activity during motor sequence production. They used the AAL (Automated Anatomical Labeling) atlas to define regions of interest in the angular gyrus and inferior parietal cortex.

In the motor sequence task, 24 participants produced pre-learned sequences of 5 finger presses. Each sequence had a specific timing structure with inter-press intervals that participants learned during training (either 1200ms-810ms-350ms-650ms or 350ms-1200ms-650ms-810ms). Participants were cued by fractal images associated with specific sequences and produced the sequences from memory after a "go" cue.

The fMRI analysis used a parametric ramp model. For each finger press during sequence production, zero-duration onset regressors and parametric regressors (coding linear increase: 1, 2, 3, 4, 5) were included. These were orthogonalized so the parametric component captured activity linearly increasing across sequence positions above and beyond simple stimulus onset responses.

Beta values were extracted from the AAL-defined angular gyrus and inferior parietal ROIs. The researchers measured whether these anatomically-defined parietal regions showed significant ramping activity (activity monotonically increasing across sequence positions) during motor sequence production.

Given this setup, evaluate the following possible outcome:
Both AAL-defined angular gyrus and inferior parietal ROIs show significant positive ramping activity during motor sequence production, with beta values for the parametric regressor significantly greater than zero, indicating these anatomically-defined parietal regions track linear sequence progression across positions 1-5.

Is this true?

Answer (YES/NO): NO